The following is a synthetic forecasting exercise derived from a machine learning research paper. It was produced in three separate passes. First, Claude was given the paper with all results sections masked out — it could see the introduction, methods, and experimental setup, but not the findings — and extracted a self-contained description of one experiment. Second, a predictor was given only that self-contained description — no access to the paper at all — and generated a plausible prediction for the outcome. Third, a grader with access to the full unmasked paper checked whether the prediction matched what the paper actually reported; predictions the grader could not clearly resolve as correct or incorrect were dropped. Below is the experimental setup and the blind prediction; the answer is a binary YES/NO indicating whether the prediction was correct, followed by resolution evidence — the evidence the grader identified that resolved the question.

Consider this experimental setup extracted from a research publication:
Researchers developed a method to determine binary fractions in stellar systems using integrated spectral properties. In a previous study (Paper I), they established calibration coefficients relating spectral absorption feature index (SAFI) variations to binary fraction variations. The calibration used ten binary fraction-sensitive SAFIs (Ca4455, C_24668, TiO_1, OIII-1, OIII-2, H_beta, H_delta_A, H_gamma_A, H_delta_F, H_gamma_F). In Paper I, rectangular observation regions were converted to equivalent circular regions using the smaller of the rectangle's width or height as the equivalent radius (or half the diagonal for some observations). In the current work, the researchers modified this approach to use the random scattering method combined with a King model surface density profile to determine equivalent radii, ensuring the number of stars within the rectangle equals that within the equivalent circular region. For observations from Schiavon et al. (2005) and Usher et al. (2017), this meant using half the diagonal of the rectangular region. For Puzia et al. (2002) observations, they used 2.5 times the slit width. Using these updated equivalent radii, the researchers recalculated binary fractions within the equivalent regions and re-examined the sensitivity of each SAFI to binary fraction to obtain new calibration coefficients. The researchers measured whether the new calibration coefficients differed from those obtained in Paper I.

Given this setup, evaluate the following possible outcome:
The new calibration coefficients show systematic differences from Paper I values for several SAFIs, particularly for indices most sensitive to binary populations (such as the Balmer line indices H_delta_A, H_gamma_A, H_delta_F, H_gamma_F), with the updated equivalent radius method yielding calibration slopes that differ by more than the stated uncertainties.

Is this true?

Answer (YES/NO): NO